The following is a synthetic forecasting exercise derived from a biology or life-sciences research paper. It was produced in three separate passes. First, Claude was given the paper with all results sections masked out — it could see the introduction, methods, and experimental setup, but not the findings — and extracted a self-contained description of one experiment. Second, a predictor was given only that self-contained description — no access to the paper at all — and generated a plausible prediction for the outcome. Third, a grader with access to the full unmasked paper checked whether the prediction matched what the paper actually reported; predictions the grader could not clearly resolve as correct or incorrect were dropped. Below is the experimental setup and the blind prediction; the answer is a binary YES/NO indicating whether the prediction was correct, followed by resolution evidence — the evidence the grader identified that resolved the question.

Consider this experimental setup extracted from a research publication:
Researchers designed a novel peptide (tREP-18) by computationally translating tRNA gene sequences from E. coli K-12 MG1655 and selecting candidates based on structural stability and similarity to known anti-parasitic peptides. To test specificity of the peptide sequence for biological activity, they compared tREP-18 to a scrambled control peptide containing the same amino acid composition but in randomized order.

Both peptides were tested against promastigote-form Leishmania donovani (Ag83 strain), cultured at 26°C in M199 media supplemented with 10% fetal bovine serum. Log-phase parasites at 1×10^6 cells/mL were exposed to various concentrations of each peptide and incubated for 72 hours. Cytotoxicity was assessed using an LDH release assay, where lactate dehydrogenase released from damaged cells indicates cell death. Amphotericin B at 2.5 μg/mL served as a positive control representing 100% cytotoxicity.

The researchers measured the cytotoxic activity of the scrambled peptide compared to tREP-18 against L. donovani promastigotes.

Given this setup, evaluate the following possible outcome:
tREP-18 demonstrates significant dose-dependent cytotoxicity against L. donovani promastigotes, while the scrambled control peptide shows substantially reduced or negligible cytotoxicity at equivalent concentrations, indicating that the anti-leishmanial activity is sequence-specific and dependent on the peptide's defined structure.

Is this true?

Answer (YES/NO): YES